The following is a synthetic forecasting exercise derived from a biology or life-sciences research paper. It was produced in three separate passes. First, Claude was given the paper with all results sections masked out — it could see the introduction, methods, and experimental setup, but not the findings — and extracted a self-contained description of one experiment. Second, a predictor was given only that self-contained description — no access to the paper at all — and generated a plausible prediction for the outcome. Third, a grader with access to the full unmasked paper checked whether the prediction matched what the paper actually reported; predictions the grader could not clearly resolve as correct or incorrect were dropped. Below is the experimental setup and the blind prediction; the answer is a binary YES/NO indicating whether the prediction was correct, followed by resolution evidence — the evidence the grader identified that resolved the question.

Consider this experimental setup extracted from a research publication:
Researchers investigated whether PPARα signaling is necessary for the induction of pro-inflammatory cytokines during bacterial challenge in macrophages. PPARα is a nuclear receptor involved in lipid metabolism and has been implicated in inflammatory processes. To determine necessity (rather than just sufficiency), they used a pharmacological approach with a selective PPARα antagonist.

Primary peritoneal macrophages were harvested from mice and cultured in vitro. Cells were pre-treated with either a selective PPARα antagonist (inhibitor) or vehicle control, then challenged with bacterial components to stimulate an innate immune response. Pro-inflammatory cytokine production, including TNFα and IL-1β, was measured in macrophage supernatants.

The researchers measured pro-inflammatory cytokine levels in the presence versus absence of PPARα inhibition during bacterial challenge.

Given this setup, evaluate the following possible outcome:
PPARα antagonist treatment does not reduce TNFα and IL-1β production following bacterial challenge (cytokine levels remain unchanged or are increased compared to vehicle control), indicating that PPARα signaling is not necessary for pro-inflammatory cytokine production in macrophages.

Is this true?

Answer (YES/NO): NO